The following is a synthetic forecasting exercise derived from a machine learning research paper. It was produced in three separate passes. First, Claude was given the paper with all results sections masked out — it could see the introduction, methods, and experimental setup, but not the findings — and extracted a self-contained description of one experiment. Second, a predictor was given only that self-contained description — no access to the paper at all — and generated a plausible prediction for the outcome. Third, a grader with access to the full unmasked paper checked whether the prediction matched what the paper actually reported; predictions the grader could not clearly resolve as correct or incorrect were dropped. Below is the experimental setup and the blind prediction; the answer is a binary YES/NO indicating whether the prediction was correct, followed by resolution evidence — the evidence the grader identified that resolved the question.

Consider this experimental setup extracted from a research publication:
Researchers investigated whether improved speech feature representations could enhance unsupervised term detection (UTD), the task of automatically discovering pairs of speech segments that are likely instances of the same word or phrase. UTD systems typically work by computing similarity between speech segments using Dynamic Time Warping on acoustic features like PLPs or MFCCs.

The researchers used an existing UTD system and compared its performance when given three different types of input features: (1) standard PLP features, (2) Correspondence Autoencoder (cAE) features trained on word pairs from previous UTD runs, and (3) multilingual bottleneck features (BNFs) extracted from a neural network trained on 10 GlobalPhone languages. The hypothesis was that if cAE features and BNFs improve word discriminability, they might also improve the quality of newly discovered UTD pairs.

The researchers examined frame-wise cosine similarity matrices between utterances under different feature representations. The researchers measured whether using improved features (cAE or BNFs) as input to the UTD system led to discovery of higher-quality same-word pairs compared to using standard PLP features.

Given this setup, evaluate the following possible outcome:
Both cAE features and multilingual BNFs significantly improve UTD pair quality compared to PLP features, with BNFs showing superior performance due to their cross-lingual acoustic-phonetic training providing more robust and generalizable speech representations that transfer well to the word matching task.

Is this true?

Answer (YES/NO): NO